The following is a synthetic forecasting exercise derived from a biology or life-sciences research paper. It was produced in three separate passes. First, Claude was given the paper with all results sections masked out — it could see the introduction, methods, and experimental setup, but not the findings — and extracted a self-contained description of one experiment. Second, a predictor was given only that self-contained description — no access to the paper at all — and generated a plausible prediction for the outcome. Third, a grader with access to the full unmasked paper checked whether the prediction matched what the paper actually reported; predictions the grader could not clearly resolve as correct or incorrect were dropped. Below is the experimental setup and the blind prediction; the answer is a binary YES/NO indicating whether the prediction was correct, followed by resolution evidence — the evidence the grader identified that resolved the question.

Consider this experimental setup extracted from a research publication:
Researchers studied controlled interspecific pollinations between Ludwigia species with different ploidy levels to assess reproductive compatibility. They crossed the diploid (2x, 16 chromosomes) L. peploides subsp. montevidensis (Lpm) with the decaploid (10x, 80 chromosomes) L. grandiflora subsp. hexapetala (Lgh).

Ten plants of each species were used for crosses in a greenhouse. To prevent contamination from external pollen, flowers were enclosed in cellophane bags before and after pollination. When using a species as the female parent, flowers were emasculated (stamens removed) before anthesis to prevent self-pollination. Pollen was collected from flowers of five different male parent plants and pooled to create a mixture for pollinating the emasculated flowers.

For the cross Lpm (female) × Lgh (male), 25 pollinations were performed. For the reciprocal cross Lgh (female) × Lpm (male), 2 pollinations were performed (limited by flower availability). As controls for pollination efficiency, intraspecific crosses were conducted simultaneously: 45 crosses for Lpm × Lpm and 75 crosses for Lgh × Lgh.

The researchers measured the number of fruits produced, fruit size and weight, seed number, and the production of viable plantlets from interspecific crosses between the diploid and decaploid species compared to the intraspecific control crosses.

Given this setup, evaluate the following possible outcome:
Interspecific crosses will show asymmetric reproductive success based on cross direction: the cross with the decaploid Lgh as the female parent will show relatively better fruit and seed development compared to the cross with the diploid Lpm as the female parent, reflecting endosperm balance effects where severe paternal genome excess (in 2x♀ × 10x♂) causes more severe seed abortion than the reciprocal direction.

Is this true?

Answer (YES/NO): NO